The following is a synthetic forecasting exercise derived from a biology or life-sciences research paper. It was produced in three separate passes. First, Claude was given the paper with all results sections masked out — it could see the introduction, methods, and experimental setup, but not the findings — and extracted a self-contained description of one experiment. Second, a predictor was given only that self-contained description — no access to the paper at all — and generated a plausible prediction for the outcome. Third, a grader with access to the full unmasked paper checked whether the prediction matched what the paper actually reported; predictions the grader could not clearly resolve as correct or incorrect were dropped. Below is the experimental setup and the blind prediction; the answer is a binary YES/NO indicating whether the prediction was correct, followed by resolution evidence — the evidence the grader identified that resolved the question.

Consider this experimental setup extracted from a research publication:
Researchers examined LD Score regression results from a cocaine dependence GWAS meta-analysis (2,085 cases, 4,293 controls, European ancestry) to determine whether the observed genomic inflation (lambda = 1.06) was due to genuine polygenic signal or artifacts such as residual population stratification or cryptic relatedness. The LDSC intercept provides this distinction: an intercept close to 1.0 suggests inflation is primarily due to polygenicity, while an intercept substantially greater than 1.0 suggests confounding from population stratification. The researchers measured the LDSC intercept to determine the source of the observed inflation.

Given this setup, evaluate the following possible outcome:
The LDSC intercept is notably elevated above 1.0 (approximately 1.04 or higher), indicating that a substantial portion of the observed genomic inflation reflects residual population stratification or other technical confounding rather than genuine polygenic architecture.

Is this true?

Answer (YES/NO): NO